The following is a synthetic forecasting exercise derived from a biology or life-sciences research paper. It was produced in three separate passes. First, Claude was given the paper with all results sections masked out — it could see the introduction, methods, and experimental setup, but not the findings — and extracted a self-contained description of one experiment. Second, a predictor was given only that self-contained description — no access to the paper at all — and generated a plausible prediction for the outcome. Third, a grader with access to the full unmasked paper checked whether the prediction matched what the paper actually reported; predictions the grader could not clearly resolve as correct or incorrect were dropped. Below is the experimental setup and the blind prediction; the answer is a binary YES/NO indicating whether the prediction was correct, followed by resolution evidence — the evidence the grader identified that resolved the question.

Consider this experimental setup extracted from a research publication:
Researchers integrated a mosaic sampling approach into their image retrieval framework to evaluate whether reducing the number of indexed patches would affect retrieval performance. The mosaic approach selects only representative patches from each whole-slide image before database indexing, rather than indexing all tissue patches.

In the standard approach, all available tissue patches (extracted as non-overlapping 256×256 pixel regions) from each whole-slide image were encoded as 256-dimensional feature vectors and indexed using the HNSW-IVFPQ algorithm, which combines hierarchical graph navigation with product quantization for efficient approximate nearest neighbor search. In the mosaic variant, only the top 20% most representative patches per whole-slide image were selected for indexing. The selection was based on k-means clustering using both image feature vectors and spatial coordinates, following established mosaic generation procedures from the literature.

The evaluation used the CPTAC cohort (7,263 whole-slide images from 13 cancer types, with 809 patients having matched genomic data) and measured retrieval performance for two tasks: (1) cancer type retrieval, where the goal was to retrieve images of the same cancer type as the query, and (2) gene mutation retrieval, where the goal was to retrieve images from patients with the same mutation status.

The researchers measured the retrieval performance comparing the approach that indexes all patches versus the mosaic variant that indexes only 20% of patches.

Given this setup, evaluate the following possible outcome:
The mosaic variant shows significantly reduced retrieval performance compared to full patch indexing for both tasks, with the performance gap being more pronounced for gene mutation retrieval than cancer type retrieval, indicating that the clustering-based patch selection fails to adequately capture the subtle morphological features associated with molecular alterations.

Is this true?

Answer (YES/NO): NO